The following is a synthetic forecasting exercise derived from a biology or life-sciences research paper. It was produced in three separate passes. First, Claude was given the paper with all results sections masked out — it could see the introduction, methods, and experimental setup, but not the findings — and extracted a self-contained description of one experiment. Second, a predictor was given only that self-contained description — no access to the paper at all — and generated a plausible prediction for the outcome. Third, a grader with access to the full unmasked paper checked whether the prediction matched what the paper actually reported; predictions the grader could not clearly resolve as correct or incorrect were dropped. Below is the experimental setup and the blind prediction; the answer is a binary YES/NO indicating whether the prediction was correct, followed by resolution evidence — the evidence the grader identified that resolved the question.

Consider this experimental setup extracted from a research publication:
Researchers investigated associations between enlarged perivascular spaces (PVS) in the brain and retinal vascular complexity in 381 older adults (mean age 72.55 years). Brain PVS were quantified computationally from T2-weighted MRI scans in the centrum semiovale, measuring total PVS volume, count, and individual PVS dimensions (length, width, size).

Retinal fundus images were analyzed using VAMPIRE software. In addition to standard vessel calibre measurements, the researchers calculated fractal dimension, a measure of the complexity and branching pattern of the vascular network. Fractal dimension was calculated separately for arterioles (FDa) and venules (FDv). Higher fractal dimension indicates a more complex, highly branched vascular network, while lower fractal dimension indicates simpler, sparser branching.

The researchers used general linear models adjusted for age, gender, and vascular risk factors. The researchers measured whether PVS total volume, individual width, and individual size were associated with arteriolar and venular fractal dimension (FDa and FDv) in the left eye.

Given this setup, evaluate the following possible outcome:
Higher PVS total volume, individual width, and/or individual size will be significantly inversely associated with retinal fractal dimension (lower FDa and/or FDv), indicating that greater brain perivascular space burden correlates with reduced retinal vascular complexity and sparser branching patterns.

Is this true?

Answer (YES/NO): YES